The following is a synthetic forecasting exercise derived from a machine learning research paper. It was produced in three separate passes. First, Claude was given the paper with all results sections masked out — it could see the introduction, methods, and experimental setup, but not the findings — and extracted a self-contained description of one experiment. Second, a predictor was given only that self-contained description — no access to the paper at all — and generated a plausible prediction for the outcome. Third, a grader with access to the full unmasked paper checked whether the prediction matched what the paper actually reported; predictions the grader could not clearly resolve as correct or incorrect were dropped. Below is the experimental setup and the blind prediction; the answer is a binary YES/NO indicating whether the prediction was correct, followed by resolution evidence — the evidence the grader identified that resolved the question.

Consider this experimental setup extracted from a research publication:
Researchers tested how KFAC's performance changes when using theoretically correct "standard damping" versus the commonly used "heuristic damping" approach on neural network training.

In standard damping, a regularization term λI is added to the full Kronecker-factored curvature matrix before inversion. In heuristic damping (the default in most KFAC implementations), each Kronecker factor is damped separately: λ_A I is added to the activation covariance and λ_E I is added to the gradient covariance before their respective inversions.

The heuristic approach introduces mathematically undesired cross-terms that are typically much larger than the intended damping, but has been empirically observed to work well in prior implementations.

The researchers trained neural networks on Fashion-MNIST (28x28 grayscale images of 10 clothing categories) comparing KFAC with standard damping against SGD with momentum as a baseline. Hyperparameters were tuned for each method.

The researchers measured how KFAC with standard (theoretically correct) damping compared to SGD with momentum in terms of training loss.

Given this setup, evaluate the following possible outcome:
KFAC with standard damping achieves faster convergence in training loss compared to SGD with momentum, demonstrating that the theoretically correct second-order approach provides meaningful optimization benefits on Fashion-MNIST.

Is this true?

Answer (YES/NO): NO